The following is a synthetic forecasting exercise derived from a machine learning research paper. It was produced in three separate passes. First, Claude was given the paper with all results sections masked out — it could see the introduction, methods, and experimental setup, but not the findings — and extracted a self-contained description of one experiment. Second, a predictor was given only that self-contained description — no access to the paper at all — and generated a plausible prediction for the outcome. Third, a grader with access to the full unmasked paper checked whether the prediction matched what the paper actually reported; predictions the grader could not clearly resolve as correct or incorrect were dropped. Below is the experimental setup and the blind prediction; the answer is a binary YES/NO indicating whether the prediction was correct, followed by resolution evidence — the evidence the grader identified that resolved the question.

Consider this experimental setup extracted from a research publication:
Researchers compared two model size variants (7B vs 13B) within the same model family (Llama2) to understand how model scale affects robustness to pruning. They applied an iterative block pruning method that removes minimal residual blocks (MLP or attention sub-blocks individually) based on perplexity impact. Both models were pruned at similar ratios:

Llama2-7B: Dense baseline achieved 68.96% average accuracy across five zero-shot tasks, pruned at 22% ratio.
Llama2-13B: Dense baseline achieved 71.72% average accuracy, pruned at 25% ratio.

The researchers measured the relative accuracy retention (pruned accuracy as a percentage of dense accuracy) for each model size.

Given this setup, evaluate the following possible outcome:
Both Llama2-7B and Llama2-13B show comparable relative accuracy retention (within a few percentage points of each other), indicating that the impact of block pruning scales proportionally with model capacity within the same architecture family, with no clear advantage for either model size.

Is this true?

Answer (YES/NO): NO